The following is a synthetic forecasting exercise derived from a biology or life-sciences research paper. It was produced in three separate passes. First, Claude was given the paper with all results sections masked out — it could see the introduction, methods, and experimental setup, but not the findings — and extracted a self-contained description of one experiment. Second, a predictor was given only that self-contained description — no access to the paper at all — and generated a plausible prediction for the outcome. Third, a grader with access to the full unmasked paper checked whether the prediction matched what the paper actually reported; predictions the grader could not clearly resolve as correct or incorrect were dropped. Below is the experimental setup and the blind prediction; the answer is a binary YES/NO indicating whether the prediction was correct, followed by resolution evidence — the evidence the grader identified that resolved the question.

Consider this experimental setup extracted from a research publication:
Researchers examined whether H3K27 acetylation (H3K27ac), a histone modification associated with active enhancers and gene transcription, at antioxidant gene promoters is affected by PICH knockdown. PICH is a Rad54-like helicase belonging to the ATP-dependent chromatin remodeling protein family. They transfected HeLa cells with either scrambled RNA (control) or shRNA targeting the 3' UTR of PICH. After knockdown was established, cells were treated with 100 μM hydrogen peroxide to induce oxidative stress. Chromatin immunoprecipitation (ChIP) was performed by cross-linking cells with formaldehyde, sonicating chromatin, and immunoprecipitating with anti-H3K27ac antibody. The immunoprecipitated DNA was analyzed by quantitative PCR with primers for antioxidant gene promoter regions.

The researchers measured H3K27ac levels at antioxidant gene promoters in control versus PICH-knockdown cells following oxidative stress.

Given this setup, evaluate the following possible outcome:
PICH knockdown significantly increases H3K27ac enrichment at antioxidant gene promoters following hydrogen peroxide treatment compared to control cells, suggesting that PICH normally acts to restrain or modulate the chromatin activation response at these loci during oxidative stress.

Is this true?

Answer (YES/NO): NO